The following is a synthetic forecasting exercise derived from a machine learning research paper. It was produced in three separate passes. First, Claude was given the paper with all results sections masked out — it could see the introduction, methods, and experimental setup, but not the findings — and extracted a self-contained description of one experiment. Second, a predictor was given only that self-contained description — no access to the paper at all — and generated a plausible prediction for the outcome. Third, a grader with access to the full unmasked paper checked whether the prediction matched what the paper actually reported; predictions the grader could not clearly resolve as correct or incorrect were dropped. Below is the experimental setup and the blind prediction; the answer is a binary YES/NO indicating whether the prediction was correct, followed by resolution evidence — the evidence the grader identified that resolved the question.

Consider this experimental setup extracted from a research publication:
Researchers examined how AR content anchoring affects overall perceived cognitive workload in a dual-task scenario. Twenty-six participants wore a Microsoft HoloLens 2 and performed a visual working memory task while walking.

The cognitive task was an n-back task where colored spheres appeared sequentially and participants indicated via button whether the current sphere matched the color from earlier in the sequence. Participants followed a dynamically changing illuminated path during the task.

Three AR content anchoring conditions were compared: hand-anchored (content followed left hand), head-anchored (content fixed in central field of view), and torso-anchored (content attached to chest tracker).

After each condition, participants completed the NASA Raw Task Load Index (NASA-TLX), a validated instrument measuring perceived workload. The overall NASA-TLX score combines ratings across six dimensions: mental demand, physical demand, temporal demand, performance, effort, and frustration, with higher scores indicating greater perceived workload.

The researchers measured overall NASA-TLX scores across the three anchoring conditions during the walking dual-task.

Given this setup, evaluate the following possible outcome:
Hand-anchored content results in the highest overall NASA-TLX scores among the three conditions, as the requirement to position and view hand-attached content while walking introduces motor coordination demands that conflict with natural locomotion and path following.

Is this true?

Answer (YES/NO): NO